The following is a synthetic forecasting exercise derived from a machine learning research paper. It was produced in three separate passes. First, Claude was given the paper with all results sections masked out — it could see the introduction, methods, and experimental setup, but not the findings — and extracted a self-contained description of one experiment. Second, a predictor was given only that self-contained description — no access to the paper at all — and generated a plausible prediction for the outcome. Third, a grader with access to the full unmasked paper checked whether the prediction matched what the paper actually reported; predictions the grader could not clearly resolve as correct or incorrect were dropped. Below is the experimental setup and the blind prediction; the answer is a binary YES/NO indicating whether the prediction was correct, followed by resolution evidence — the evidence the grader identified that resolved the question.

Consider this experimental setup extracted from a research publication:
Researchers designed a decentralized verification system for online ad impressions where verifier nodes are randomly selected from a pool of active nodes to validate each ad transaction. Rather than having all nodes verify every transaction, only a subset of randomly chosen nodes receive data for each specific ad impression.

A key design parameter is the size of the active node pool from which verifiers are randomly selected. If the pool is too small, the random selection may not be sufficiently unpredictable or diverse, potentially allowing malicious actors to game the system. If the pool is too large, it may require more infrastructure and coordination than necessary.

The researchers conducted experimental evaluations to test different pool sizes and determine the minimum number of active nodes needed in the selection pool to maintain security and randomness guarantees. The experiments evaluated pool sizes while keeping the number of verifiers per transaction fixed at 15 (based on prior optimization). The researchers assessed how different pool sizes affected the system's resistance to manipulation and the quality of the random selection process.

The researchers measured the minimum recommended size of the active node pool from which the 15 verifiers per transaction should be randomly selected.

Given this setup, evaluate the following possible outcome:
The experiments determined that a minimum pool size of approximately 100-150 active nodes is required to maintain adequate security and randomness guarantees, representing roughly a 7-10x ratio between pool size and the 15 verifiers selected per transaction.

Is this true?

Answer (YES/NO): NO